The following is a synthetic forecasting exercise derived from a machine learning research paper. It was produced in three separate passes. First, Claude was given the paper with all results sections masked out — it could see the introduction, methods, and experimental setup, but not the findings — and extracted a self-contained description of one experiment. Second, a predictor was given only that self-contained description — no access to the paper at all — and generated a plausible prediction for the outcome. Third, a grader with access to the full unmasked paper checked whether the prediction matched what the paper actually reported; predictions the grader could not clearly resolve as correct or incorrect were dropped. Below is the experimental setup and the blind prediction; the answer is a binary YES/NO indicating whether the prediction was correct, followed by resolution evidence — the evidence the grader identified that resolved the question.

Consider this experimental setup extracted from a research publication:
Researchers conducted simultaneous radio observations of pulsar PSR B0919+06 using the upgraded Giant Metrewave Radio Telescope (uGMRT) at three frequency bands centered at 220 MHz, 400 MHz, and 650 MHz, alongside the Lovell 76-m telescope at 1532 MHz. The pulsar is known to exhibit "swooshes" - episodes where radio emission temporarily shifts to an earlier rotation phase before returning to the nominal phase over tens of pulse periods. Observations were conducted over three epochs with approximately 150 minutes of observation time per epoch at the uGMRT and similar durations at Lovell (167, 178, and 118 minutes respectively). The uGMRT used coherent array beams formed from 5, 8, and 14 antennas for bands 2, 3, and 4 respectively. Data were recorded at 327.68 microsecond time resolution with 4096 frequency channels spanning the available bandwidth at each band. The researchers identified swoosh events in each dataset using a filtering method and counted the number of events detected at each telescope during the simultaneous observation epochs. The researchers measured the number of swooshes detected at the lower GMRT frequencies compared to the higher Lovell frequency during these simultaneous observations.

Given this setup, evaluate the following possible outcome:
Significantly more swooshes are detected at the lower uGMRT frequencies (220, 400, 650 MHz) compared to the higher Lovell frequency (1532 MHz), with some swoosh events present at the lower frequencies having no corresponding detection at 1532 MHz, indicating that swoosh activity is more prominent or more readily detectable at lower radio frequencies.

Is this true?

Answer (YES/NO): NO